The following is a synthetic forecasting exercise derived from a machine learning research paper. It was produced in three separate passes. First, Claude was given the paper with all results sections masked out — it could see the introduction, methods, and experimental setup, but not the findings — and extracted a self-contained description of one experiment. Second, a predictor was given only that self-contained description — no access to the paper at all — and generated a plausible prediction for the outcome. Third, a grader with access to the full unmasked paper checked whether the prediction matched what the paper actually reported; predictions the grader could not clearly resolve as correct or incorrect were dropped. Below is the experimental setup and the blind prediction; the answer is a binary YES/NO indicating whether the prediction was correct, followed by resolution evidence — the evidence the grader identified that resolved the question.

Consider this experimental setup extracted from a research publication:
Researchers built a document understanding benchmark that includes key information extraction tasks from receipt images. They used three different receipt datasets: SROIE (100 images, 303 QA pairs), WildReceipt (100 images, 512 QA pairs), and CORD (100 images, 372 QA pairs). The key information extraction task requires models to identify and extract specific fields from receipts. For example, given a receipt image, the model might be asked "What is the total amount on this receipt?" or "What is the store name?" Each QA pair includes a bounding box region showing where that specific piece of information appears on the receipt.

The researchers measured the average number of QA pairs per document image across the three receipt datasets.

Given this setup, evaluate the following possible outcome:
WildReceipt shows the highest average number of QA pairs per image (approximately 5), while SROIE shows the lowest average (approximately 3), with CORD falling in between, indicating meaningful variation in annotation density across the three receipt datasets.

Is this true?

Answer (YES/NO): YES